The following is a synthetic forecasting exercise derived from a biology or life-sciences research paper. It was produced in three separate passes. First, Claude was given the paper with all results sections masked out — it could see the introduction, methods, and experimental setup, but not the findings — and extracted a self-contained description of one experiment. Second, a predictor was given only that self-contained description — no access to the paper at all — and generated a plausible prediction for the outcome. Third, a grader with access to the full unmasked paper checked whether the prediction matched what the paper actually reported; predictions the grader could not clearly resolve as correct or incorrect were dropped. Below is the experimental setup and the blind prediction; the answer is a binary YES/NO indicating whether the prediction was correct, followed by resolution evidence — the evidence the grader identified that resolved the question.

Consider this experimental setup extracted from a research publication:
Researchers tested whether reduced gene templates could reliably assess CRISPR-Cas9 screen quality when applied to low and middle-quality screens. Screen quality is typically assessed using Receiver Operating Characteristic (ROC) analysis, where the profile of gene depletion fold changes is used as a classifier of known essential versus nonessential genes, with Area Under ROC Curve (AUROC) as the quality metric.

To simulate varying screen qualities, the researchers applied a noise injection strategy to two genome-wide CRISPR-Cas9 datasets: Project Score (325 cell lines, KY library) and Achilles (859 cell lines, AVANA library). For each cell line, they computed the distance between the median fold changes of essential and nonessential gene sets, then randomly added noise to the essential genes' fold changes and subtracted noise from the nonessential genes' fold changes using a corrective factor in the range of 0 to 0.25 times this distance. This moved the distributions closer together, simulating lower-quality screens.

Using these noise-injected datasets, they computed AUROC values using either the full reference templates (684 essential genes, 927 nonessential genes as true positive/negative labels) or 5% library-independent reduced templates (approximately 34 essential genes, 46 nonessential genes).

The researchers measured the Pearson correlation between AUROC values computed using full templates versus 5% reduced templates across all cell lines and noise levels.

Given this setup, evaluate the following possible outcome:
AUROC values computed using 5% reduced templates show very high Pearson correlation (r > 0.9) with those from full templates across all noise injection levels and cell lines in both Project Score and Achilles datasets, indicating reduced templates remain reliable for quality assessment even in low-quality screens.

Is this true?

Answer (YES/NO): NO